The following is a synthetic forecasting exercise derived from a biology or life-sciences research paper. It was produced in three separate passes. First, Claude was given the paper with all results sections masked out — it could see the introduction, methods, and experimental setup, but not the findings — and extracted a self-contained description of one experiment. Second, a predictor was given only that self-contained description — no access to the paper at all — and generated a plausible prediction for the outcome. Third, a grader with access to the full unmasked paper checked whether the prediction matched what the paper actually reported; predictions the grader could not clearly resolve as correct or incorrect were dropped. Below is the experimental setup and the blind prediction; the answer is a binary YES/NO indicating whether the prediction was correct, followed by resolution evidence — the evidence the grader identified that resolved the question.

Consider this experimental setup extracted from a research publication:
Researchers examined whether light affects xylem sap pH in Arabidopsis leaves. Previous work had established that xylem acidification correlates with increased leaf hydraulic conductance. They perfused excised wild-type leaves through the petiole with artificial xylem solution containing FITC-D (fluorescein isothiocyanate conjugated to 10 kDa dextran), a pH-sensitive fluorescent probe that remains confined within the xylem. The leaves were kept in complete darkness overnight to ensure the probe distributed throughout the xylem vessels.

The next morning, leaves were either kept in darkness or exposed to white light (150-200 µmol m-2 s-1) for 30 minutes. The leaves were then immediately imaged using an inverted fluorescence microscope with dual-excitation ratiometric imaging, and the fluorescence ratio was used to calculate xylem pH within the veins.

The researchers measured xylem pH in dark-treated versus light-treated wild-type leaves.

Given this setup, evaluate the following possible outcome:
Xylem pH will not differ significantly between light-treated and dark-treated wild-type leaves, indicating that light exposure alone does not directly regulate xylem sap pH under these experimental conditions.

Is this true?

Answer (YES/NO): NO